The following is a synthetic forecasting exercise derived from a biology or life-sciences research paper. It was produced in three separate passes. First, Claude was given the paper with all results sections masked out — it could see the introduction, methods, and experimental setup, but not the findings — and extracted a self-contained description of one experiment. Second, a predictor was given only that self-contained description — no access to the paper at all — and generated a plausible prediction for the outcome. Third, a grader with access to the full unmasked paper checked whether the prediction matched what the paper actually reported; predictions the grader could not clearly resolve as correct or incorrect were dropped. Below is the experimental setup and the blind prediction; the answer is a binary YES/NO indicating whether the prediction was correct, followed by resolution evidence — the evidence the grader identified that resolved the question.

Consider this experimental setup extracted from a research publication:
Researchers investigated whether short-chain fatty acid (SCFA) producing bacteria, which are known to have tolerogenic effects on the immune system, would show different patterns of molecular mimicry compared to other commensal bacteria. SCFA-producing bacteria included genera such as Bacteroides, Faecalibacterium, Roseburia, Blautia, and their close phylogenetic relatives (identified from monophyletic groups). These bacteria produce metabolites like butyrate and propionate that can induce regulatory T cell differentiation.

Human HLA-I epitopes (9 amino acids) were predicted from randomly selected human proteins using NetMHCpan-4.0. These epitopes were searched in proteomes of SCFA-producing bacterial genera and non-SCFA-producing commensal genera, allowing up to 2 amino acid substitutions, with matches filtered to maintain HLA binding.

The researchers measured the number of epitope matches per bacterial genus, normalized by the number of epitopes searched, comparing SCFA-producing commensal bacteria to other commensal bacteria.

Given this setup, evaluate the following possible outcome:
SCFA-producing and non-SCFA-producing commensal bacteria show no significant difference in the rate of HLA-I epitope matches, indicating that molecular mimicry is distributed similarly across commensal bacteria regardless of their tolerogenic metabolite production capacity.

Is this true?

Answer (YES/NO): YES